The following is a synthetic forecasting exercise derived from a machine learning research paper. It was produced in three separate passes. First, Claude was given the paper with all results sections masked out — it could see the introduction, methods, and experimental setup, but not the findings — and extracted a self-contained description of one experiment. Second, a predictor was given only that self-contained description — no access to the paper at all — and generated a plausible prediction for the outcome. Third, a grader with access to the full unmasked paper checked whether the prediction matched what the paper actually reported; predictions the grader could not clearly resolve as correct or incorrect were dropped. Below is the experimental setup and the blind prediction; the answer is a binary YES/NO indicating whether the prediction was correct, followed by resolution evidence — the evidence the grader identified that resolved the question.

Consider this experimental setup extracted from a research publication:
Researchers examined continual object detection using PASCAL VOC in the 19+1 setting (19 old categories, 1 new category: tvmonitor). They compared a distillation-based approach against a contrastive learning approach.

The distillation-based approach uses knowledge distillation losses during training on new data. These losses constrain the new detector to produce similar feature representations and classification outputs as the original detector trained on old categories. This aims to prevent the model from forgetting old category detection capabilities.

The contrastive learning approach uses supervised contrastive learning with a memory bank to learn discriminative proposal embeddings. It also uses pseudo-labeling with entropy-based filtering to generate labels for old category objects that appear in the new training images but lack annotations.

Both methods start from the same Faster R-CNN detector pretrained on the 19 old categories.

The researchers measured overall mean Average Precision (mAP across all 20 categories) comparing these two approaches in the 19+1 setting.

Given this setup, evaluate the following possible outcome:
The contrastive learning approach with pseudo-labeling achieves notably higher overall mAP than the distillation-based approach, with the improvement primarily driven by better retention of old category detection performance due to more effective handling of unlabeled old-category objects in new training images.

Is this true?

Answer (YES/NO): NO